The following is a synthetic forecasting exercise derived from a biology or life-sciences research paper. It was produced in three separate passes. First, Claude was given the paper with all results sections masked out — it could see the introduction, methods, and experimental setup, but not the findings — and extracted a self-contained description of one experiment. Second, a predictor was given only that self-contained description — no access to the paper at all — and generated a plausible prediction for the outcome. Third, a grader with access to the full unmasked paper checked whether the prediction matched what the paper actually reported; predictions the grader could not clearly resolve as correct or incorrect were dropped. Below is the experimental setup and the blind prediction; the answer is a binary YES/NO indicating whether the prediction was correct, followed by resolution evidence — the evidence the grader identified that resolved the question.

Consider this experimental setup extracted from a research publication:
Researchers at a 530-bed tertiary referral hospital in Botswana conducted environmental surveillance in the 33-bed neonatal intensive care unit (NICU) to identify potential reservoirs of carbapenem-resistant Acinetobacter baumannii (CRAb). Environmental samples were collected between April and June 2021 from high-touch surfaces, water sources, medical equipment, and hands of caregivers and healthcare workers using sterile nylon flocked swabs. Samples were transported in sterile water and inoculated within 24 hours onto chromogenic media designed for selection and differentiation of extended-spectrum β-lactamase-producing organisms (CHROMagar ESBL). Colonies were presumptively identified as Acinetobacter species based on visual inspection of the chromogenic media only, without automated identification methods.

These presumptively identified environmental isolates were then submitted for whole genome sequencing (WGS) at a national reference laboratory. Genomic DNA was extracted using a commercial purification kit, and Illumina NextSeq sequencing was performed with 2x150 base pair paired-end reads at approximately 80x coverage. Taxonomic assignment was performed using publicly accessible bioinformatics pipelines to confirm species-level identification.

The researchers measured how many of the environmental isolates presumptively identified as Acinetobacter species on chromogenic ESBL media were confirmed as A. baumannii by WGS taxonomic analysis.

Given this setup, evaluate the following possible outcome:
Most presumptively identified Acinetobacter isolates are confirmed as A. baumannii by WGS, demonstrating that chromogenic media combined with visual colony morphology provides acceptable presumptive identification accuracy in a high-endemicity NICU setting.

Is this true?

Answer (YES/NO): NO